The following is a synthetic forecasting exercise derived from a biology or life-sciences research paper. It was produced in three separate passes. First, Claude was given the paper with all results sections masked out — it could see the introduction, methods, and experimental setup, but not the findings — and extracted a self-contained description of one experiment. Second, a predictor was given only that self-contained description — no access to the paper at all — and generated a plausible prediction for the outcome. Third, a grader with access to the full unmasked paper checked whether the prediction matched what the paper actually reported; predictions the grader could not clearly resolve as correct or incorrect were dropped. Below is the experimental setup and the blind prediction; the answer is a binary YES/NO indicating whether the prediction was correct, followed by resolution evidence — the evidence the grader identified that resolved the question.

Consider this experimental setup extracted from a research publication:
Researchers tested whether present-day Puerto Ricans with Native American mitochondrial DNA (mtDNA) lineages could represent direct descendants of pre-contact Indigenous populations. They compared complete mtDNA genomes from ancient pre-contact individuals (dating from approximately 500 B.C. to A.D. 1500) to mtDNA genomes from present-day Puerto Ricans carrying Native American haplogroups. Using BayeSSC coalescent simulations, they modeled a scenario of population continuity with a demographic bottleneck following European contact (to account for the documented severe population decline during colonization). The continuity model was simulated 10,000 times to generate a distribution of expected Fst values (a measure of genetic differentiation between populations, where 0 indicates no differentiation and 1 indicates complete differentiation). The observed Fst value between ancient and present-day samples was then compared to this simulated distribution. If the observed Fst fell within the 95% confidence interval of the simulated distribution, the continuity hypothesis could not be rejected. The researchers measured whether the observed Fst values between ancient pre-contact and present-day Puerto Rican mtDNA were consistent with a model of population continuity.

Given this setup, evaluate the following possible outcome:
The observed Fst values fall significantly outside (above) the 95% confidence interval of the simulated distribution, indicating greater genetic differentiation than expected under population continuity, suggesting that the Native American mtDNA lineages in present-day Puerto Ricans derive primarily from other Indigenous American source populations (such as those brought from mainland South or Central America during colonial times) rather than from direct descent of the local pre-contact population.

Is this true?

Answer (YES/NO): NO